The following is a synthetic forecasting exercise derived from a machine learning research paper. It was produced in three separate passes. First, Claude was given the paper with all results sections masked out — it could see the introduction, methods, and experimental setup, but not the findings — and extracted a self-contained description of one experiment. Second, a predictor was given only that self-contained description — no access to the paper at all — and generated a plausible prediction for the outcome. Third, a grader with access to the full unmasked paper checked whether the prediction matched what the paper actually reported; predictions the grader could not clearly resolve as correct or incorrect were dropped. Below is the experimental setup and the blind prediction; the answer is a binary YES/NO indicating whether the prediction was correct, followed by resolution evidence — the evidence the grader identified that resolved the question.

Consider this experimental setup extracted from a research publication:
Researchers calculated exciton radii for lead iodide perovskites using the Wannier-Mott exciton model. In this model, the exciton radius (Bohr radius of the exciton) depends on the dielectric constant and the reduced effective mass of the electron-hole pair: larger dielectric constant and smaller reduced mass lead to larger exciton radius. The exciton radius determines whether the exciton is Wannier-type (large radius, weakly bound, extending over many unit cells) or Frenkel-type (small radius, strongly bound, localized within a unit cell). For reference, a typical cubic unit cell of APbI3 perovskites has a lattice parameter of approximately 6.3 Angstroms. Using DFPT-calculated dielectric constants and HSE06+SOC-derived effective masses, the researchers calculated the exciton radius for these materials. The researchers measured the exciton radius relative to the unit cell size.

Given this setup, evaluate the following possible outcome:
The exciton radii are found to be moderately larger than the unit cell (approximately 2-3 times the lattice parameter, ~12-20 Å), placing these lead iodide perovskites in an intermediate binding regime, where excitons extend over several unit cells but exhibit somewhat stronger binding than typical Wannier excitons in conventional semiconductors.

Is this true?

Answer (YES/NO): NO